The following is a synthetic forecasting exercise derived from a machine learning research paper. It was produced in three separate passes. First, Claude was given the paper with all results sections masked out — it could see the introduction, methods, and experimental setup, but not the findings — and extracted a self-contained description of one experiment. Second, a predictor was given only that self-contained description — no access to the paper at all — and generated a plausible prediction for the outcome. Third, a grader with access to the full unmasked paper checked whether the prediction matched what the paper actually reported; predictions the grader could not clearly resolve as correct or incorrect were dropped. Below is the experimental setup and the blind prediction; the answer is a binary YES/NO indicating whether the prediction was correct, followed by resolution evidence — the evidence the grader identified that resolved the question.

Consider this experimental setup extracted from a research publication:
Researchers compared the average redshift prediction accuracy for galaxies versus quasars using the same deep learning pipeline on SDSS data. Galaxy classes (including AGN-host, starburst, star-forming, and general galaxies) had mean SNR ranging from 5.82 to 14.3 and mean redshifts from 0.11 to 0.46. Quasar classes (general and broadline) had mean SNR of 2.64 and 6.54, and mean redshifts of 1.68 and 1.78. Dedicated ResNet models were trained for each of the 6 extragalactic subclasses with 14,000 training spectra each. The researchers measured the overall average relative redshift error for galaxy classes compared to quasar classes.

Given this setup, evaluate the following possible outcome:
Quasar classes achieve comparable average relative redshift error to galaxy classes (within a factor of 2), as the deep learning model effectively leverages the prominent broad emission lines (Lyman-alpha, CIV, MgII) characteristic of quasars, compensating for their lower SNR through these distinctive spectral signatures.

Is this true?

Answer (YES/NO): NO